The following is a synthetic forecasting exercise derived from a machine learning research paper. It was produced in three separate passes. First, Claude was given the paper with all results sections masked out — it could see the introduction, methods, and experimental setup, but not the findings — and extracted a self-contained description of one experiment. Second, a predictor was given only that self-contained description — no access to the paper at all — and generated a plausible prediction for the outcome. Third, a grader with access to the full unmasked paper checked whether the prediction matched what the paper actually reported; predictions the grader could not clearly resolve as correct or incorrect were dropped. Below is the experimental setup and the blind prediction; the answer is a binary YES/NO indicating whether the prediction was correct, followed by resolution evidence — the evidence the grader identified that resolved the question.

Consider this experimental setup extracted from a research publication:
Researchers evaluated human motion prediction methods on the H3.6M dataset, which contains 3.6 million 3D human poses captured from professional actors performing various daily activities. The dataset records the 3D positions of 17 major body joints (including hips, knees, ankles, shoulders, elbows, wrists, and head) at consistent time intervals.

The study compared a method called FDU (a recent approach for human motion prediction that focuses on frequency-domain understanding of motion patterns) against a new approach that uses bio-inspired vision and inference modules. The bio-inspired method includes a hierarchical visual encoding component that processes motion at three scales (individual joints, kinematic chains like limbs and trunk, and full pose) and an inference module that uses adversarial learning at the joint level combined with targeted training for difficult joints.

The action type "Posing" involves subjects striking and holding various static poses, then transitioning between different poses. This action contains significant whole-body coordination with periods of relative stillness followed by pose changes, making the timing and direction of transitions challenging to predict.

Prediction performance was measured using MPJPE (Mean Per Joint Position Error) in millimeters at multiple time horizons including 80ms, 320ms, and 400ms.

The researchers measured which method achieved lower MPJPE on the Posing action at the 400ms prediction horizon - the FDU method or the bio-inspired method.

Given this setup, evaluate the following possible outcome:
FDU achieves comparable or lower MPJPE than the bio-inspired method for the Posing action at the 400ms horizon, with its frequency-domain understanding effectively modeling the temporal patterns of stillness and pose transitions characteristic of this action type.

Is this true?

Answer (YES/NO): YES